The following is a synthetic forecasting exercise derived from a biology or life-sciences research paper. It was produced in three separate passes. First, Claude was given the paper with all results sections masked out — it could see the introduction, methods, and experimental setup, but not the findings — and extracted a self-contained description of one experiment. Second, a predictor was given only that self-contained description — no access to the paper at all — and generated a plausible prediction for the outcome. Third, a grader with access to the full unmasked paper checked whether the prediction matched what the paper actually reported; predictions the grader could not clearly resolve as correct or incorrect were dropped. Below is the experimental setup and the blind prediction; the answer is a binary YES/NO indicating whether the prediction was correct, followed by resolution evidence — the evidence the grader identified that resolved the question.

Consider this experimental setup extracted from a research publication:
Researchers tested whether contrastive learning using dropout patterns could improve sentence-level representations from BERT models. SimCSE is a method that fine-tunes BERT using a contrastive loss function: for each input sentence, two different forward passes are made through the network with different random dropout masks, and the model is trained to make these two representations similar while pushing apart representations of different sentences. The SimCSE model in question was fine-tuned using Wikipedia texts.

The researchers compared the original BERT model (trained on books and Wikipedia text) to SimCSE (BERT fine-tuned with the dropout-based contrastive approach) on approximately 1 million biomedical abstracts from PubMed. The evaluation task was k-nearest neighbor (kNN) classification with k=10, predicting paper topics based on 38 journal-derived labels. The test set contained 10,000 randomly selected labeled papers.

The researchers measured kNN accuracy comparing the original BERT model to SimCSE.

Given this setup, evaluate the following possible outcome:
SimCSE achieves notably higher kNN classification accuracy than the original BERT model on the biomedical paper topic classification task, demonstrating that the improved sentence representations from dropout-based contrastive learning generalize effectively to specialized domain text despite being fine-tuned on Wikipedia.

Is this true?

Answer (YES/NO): NO